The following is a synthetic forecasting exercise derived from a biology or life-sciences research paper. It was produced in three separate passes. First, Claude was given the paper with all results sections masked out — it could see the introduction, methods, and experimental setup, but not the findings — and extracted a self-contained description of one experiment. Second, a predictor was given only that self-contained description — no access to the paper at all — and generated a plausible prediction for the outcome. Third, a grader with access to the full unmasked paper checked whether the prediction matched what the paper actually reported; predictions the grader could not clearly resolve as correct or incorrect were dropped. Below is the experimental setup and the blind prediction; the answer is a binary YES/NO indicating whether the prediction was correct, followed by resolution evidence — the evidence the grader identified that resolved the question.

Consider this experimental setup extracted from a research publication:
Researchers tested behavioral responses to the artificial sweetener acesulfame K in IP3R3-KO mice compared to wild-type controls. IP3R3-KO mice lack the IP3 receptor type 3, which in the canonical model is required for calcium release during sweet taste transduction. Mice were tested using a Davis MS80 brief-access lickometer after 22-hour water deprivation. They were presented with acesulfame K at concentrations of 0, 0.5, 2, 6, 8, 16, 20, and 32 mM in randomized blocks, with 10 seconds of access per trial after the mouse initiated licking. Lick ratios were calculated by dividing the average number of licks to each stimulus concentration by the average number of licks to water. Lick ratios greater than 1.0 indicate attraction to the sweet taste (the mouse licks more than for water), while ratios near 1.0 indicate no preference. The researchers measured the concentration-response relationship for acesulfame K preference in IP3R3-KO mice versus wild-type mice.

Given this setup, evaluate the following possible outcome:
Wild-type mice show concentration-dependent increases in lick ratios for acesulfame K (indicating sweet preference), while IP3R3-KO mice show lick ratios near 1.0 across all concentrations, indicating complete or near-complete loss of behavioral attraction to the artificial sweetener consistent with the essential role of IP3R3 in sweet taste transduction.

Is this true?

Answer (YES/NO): NO